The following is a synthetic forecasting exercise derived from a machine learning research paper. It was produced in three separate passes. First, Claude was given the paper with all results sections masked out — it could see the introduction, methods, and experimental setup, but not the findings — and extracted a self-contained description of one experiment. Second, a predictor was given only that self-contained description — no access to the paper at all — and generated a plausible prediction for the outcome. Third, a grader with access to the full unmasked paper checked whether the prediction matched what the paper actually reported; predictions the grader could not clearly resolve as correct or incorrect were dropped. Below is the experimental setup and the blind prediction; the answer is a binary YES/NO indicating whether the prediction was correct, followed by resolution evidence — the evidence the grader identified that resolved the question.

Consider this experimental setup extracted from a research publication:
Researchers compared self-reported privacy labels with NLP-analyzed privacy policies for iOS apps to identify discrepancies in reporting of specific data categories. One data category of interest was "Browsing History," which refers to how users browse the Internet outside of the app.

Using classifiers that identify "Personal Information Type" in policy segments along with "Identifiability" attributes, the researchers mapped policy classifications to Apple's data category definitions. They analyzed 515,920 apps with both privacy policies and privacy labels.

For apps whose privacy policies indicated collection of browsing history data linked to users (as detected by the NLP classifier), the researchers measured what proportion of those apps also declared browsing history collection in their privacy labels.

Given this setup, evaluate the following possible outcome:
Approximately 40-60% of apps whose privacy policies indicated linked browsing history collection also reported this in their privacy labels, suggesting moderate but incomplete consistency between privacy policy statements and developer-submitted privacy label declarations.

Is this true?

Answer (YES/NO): NO